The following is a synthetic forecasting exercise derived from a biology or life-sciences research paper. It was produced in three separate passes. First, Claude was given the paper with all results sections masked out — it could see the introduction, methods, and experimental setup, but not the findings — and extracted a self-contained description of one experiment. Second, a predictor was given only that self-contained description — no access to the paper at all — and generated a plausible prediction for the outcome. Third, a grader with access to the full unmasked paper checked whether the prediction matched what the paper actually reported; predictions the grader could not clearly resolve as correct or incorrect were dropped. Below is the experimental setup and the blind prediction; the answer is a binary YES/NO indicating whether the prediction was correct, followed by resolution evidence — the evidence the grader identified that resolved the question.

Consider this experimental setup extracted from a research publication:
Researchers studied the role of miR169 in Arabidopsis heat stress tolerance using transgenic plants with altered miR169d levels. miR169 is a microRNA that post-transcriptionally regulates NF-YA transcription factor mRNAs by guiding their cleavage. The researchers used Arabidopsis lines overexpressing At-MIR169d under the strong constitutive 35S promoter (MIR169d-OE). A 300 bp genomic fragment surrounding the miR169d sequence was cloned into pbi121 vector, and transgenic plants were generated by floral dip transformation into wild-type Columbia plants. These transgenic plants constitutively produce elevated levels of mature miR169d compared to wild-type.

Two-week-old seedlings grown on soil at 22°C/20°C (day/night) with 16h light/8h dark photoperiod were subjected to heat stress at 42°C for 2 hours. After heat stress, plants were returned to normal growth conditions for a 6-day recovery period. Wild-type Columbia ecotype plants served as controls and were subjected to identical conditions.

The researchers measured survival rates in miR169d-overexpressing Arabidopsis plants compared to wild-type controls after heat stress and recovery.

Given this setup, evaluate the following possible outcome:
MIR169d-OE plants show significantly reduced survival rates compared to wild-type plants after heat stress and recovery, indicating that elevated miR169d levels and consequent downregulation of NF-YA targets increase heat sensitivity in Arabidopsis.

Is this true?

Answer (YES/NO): NO